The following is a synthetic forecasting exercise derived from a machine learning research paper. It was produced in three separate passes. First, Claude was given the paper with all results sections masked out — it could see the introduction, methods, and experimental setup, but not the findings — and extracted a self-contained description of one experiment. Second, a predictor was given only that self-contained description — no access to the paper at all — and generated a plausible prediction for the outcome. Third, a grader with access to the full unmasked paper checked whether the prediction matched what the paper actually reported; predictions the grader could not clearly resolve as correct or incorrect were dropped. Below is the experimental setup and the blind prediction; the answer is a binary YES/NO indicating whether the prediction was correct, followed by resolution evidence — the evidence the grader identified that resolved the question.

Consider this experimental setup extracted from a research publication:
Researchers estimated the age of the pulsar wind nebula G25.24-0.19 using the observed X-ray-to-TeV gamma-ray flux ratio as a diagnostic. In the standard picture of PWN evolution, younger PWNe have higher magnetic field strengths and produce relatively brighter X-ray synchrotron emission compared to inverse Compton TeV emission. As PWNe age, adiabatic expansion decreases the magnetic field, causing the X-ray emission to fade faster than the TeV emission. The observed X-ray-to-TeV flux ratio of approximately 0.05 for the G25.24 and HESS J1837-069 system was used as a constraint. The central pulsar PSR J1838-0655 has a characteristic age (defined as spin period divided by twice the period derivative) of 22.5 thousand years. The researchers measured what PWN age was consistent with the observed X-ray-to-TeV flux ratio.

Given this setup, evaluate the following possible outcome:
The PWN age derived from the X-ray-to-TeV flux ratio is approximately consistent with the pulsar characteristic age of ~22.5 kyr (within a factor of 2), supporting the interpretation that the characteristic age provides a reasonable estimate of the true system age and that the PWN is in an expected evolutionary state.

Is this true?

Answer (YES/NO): YES